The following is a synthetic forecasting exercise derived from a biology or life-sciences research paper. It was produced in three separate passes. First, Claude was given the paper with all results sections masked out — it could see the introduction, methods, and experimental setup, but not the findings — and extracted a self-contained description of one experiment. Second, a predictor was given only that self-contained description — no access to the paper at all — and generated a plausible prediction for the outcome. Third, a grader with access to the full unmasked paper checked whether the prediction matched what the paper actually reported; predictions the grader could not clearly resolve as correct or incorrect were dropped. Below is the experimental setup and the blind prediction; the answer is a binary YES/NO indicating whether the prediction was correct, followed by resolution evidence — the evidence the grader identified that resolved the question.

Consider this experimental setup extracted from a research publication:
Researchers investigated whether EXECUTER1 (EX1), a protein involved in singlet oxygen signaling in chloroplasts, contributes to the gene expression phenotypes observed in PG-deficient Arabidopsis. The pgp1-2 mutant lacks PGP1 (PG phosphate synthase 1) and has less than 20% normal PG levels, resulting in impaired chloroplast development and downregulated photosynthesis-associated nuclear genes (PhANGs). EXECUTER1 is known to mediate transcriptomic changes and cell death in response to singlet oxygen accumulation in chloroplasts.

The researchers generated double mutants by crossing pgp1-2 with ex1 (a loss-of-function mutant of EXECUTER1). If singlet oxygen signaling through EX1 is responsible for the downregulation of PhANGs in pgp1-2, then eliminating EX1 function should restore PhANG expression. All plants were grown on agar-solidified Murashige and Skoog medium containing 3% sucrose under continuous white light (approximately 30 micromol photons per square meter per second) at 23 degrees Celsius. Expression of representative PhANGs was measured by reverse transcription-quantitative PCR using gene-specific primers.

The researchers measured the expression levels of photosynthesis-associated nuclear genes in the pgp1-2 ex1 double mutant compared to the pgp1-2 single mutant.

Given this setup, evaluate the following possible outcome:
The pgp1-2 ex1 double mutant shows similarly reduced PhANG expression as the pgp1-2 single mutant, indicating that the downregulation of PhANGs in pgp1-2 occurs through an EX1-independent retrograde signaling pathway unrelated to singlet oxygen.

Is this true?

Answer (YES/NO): YES